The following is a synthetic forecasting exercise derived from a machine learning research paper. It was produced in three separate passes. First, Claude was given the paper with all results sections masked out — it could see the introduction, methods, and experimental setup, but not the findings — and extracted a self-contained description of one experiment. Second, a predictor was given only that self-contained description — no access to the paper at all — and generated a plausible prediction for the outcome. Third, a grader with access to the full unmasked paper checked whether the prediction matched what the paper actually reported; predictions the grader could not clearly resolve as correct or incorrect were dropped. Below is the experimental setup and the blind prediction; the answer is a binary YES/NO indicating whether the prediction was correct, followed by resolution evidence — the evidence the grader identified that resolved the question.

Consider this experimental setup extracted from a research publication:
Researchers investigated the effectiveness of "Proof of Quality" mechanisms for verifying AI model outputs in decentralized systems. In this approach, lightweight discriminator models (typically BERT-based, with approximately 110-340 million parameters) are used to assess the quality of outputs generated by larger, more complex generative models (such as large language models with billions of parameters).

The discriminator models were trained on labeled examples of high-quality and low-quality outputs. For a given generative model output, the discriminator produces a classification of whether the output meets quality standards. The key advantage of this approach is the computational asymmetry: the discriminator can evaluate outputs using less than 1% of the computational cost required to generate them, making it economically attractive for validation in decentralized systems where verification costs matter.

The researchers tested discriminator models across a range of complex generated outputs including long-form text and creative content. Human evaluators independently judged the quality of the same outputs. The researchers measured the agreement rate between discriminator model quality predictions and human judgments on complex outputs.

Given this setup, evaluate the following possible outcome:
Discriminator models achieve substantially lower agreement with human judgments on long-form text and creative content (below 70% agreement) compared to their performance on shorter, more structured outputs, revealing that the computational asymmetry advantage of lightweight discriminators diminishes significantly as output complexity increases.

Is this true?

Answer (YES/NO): NO